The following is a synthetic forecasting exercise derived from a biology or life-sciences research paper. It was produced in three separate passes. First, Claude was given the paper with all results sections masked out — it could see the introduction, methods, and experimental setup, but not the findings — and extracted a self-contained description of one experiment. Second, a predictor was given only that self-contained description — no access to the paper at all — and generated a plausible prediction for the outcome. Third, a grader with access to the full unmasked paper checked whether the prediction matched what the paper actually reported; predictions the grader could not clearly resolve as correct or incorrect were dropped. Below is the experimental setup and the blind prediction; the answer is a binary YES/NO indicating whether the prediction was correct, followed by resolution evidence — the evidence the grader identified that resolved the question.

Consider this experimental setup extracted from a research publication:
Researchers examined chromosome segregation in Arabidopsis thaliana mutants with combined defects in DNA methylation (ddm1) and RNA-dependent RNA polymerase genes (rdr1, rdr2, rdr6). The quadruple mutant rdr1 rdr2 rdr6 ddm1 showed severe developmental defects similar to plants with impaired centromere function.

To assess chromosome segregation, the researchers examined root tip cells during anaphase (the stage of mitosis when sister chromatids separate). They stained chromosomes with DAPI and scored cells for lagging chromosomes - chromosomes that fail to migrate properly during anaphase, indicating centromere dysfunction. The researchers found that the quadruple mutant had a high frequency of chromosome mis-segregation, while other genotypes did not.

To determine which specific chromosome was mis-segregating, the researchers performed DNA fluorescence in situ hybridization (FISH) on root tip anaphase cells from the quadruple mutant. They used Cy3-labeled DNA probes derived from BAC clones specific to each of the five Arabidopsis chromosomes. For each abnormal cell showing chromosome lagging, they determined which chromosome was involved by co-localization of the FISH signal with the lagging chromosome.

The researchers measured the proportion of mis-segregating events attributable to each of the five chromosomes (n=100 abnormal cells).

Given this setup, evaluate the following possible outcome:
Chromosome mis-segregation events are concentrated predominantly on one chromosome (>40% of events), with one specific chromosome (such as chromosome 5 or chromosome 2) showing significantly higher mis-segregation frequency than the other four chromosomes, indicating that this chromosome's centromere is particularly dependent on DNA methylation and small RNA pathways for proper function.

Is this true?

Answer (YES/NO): YES